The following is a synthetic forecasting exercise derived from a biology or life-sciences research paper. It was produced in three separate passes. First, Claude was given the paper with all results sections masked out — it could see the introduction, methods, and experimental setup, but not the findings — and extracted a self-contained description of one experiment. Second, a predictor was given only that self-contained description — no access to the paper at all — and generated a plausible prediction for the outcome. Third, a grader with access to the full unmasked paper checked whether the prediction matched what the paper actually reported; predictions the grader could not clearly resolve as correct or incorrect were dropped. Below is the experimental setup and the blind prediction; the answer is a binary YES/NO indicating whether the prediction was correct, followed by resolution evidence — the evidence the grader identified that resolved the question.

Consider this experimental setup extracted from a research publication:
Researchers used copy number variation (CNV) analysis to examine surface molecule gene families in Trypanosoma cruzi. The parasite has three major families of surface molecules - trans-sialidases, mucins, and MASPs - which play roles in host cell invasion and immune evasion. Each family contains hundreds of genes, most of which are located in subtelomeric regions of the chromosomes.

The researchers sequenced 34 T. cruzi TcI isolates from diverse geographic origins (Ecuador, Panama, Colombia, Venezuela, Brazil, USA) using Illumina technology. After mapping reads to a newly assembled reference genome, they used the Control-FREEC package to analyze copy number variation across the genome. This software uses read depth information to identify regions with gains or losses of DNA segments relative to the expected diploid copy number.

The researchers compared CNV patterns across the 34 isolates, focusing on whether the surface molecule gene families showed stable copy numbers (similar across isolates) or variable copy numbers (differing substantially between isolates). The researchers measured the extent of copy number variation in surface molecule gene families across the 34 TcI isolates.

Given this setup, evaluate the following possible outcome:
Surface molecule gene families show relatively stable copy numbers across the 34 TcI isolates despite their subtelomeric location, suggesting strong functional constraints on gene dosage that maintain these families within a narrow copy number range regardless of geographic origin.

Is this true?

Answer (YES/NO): NO